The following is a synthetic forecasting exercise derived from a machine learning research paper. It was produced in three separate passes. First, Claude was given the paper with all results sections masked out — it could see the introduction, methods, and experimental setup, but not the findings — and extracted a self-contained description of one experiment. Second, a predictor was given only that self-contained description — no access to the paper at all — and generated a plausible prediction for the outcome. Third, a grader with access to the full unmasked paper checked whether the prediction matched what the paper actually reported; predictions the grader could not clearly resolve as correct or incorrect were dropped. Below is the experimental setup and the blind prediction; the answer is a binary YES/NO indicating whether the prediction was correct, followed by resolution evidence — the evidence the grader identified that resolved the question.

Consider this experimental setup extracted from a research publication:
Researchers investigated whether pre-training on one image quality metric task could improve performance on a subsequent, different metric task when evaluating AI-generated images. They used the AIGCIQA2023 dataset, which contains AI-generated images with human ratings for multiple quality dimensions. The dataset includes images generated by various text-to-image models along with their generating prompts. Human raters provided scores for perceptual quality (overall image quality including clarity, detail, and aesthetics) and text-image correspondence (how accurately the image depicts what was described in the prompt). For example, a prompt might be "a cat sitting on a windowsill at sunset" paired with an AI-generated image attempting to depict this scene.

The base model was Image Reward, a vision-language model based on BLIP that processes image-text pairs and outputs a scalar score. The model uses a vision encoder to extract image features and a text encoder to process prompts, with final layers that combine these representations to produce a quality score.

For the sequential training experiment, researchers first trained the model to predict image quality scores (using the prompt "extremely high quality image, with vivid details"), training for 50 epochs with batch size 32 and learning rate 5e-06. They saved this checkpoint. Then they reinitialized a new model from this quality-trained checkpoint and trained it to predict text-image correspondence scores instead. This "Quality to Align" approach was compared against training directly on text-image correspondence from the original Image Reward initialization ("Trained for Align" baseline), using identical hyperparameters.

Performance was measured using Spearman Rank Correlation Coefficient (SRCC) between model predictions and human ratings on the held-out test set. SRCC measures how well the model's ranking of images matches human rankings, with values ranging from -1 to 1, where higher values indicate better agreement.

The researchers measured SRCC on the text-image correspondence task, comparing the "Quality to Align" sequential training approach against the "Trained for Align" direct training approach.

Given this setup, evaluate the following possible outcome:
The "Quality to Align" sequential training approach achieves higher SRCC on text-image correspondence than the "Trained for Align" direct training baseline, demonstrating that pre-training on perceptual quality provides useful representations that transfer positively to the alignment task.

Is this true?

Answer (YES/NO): YES